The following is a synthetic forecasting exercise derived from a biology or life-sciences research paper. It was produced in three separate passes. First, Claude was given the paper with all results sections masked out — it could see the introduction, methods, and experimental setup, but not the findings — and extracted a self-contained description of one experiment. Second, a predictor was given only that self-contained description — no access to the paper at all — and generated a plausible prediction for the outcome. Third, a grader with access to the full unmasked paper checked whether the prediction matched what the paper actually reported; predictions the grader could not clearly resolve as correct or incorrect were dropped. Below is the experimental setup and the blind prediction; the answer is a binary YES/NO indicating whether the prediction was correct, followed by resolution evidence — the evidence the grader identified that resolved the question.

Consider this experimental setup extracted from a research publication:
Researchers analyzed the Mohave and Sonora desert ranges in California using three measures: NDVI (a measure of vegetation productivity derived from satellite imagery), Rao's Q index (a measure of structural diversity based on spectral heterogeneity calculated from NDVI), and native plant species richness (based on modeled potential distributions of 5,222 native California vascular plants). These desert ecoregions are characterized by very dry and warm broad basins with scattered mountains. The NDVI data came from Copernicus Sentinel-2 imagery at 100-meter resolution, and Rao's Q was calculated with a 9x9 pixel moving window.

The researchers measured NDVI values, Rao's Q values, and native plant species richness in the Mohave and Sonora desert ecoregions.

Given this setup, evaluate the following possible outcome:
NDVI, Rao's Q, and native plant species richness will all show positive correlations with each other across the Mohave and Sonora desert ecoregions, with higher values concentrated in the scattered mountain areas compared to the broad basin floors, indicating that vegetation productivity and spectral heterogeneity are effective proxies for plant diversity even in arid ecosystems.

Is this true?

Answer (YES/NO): NO